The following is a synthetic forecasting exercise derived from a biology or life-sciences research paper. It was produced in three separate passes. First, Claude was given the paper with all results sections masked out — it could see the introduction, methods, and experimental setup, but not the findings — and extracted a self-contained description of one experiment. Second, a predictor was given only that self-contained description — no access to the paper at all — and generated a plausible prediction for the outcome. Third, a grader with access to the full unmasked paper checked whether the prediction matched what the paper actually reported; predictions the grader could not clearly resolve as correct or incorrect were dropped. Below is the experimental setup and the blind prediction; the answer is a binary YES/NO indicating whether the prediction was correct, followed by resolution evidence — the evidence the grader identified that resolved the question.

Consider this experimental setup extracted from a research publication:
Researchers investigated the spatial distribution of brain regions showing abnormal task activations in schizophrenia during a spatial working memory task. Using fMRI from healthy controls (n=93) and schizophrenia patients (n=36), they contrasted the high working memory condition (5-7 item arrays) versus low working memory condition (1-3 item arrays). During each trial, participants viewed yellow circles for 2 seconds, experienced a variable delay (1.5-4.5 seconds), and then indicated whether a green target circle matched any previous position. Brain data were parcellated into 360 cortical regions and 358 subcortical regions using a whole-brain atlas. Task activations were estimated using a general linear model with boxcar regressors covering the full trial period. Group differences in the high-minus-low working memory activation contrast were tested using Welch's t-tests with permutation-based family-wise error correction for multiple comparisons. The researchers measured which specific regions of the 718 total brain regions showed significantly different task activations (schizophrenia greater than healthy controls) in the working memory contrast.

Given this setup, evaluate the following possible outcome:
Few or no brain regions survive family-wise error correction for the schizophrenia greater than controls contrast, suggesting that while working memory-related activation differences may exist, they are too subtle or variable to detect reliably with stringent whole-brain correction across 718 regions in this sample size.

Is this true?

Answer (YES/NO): NO